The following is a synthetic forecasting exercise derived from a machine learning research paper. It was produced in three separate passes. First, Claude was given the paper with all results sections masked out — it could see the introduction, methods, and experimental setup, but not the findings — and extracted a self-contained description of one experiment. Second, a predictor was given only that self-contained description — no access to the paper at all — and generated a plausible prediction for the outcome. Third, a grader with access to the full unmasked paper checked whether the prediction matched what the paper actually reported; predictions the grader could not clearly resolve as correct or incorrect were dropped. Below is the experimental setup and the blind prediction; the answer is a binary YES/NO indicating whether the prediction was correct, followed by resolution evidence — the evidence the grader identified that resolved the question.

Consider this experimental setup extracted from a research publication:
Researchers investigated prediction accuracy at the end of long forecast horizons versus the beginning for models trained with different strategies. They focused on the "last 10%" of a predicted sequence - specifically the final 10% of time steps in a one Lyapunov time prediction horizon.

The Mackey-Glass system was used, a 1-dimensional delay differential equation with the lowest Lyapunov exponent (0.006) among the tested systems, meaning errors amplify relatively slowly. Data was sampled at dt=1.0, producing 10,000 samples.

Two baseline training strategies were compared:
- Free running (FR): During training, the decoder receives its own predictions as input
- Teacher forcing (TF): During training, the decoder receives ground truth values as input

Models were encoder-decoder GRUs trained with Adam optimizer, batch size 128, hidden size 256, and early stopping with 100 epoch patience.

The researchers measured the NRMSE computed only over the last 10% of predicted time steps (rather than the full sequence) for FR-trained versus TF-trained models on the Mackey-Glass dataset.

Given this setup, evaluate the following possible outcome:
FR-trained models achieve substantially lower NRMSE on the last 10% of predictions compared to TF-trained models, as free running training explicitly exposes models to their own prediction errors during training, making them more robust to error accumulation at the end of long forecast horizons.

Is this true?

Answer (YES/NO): YES